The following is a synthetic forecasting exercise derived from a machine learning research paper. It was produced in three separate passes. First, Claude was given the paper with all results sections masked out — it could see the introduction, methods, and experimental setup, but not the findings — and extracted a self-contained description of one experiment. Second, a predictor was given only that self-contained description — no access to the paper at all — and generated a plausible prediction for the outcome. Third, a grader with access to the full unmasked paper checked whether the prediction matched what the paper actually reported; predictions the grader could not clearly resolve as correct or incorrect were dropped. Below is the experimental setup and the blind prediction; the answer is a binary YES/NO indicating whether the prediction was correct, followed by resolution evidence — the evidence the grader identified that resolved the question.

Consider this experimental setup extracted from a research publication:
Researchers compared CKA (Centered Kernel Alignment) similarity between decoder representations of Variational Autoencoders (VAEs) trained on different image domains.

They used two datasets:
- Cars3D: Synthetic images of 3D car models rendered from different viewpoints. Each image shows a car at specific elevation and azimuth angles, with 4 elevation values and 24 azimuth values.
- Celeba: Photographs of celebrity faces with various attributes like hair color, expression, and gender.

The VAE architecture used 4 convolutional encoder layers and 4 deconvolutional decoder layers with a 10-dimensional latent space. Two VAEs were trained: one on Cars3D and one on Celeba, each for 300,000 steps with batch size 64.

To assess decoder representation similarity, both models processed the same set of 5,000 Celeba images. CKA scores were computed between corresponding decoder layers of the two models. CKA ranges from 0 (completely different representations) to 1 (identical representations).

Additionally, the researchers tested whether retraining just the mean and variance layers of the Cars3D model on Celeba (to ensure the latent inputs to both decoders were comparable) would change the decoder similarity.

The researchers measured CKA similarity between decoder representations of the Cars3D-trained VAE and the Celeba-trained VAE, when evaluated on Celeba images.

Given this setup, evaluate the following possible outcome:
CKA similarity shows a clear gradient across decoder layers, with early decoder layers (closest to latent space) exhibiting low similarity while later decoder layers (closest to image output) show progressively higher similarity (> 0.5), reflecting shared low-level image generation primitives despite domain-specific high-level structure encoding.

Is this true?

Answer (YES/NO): NO